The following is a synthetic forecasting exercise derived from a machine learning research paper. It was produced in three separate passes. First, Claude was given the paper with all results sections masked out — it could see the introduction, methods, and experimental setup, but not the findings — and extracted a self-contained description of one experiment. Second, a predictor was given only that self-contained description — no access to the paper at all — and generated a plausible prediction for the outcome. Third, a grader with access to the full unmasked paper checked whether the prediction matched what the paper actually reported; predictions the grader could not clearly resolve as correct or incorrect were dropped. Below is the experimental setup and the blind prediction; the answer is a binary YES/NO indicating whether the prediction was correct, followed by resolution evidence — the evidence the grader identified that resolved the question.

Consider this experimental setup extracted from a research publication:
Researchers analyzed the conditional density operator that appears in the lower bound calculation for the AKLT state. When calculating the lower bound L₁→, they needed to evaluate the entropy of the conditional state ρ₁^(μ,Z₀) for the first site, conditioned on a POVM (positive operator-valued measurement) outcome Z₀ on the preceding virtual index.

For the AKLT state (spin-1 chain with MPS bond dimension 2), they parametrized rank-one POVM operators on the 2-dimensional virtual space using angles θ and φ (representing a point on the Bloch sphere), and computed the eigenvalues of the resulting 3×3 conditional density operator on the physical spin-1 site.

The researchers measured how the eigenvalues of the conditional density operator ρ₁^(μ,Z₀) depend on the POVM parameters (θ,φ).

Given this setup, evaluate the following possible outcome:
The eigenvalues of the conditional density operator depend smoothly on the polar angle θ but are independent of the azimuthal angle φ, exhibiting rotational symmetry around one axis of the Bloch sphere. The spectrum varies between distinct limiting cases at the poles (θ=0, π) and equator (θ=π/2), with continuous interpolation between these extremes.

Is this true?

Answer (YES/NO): NO